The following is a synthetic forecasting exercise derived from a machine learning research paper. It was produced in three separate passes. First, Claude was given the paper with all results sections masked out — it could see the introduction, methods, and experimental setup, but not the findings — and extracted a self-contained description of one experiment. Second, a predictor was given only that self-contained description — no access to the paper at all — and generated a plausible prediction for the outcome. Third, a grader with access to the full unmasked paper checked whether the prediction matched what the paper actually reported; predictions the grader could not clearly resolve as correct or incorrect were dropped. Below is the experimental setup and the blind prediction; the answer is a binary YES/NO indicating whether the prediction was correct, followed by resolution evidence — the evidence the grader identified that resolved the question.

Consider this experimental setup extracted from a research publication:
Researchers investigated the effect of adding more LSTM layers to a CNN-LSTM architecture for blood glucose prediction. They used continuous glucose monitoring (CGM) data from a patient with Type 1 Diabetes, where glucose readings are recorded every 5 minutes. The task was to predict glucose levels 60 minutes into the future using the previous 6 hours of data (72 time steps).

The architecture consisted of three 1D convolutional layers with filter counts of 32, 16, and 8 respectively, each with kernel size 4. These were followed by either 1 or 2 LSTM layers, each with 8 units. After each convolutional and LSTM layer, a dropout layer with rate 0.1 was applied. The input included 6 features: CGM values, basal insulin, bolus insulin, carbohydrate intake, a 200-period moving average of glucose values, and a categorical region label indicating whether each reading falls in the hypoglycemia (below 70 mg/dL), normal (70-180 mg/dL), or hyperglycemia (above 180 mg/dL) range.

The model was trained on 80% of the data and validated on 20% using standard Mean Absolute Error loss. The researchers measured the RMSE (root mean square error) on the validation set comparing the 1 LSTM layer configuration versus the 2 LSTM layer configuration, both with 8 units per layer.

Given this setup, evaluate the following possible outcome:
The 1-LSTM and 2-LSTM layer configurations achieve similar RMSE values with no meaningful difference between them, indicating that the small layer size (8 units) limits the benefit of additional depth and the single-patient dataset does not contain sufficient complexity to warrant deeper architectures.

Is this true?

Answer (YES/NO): NO